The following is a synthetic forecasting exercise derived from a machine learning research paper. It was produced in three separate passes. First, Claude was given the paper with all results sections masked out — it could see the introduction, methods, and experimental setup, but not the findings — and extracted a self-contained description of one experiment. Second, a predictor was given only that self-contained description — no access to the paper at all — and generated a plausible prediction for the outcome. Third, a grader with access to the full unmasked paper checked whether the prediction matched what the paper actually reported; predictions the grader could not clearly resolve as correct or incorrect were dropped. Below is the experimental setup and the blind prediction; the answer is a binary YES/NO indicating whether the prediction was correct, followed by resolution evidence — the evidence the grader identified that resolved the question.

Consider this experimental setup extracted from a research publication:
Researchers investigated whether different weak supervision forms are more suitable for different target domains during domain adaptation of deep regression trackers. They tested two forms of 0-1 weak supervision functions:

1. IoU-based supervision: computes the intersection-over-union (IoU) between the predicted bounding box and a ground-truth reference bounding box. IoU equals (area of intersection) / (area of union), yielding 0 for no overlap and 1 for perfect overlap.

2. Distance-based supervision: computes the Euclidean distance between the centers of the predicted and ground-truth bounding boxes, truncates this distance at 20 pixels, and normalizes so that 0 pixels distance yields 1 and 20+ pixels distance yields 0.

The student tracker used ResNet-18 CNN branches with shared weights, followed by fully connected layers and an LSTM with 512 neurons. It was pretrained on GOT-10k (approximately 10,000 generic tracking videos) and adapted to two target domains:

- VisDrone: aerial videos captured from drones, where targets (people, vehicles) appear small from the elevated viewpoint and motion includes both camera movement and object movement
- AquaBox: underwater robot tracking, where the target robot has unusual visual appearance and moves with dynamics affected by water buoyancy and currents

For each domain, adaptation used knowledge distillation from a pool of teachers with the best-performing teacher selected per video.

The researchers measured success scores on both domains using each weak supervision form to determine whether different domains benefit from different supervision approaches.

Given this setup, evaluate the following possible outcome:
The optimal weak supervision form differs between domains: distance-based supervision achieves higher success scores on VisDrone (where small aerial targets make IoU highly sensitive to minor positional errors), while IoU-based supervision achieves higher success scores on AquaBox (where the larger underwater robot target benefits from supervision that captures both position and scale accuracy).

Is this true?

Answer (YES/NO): NO